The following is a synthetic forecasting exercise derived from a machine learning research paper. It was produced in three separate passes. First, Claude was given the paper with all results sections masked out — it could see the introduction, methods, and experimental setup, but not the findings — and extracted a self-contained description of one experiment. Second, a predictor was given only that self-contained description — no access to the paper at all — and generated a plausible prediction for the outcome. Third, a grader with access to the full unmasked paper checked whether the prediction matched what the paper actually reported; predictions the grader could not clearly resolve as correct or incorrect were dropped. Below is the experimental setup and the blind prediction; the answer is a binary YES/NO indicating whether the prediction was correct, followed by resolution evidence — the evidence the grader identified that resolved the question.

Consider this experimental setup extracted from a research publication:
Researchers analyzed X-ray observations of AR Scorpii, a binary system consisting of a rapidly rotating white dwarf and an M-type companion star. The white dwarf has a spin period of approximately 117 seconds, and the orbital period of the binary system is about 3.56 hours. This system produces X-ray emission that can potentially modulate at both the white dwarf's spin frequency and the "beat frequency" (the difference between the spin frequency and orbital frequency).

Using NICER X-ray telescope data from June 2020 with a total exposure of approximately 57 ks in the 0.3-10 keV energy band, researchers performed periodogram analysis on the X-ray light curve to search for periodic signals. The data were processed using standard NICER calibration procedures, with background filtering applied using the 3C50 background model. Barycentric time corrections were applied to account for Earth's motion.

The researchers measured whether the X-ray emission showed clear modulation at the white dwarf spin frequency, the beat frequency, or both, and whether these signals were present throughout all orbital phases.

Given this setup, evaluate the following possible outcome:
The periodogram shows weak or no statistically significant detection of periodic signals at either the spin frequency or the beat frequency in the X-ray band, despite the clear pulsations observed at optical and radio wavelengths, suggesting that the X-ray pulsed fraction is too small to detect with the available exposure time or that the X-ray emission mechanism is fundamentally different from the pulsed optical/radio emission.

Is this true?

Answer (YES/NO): NO